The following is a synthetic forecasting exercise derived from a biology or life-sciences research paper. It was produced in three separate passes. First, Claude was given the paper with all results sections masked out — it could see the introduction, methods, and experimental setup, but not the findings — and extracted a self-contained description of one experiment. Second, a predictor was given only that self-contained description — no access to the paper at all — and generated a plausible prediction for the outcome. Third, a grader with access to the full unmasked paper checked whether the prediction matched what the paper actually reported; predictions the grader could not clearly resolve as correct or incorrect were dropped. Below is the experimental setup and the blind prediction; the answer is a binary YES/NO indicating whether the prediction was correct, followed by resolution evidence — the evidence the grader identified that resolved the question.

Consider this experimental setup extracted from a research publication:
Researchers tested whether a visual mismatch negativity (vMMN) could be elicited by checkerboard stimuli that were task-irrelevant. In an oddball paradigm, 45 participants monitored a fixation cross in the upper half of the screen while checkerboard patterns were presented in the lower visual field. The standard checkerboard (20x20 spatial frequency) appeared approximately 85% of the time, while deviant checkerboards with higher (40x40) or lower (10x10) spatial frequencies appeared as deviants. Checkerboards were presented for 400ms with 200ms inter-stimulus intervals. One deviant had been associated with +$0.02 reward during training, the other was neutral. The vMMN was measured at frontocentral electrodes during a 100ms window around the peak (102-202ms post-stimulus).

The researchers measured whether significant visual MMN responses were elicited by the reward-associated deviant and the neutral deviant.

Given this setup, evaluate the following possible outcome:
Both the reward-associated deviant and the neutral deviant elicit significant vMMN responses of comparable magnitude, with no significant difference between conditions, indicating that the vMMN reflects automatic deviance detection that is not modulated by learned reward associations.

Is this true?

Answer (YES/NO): NO